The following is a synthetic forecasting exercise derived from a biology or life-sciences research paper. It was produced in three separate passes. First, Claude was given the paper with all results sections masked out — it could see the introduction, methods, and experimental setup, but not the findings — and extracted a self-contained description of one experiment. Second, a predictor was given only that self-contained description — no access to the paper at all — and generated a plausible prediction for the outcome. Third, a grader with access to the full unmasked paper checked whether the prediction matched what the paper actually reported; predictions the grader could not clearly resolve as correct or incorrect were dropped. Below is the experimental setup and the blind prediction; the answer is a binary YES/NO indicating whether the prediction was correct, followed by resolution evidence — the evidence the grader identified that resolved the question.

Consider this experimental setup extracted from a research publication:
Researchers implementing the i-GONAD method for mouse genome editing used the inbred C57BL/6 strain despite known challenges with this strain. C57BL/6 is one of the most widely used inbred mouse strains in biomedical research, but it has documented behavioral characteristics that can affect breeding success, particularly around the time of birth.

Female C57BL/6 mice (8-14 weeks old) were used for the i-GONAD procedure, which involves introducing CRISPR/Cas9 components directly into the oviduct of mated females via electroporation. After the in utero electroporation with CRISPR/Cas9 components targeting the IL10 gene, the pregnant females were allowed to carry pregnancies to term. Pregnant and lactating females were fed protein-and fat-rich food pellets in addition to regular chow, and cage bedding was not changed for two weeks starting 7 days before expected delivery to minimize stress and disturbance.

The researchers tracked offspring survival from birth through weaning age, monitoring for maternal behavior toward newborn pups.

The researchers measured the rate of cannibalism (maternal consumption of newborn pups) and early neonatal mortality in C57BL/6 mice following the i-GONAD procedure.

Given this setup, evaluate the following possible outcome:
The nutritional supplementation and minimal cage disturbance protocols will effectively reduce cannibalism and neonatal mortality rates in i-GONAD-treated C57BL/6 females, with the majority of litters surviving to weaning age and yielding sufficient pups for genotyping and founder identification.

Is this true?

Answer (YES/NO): NO